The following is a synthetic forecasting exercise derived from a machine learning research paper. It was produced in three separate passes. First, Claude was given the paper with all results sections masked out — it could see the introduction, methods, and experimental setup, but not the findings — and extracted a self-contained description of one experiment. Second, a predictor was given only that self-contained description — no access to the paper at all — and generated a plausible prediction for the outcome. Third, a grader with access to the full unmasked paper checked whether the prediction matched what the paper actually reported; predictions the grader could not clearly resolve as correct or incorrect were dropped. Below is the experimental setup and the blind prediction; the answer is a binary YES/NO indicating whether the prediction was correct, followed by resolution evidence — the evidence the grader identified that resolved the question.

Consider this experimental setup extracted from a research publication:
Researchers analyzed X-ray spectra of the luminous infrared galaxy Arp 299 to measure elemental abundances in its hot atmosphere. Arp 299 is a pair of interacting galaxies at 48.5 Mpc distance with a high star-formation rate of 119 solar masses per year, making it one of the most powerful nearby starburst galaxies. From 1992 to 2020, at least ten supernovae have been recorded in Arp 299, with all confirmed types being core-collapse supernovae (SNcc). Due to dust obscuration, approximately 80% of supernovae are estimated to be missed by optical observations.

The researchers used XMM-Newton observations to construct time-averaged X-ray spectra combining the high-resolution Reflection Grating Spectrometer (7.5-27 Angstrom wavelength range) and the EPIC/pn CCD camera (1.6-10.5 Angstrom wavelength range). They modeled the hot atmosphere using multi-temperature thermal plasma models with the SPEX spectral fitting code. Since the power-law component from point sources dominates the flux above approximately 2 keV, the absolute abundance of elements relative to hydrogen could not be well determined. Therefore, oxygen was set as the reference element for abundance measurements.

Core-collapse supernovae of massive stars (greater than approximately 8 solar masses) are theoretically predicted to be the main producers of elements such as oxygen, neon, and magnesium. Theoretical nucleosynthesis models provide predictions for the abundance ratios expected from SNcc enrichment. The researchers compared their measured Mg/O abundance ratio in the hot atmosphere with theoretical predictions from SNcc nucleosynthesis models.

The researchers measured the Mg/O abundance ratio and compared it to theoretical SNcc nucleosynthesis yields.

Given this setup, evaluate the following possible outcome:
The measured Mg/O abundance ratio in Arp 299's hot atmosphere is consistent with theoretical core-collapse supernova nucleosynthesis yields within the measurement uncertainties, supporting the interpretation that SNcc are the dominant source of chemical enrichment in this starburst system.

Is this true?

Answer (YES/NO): NO